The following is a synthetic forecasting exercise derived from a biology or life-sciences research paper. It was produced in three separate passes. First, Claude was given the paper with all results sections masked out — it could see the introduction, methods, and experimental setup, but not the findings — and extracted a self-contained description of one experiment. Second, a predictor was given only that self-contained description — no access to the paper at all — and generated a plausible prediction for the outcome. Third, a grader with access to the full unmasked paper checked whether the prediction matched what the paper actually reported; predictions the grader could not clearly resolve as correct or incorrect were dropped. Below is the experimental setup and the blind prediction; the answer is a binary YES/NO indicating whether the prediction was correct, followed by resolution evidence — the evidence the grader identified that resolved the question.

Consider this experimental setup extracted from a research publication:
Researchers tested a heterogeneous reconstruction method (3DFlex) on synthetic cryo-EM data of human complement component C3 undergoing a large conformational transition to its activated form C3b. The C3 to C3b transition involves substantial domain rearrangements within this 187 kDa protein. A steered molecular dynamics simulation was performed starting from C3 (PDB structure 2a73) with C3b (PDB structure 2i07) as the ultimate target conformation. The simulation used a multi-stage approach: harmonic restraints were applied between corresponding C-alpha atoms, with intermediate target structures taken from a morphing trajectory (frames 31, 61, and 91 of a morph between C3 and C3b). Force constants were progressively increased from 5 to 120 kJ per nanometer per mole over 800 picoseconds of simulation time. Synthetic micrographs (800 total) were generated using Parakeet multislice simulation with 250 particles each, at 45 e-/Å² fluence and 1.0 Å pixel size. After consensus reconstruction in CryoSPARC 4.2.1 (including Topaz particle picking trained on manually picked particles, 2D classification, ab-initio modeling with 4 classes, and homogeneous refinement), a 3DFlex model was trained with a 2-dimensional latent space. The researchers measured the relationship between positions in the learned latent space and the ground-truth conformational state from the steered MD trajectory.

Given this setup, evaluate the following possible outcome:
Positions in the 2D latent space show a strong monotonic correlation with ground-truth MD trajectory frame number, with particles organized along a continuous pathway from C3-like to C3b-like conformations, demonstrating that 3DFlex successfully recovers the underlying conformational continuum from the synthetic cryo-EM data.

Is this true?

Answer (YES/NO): NO